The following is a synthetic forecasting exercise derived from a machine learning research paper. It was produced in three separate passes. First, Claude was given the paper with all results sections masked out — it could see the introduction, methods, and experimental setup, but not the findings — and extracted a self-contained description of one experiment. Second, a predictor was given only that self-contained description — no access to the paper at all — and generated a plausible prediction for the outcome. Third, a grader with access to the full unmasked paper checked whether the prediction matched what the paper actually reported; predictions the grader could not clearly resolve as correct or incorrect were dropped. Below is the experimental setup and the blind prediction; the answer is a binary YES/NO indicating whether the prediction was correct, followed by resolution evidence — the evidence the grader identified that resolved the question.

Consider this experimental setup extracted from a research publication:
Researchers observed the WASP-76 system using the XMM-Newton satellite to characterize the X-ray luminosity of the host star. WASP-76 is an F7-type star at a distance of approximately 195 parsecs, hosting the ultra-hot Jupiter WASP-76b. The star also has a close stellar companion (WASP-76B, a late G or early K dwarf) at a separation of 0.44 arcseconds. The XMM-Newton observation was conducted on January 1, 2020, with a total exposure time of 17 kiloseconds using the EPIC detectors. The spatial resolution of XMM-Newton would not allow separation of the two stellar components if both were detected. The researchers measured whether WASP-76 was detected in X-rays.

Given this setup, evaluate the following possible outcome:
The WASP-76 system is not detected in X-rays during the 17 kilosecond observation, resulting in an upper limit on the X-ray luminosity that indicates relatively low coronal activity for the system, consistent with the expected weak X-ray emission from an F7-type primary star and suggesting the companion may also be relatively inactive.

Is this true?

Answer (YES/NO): YES